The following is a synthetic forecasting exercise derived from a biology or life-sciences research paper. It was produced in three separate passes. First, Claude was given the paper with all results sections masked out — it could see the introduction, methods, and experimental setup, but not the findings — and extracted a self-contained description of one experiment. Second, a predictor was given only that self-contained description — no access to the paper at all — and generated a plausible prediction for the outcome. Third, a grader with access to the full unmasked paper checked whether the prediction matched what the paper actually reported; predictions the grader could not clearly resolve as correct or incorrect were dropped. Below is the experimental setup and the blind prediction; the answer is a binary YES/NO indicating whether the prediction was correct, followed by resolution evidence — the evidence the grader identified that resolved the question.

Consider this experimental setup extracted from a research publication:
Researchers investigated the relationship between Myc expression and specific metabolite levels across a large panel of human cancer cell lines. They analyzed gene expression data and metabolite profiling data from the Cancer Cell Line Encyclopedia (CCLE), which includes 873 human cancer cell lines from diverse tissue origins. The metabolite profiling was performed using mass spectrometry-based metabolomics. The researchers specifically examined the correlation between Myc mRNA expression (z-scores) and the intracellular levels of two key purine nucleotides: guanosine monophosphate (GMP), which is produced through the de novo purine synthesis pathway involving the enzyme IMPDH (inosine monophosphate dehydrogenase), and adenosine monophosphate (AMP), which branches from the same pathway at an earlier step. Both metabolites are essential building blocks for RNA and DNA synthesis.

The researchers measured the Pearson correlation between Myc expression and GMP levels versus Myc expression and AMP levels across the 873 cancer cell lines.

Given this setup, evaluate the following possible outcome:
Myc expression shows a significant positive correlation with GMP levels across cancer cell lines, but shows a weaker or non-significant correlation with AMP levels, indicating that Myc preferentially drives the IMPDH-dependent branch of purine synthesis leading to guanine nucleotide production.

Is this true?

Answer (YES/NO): YES